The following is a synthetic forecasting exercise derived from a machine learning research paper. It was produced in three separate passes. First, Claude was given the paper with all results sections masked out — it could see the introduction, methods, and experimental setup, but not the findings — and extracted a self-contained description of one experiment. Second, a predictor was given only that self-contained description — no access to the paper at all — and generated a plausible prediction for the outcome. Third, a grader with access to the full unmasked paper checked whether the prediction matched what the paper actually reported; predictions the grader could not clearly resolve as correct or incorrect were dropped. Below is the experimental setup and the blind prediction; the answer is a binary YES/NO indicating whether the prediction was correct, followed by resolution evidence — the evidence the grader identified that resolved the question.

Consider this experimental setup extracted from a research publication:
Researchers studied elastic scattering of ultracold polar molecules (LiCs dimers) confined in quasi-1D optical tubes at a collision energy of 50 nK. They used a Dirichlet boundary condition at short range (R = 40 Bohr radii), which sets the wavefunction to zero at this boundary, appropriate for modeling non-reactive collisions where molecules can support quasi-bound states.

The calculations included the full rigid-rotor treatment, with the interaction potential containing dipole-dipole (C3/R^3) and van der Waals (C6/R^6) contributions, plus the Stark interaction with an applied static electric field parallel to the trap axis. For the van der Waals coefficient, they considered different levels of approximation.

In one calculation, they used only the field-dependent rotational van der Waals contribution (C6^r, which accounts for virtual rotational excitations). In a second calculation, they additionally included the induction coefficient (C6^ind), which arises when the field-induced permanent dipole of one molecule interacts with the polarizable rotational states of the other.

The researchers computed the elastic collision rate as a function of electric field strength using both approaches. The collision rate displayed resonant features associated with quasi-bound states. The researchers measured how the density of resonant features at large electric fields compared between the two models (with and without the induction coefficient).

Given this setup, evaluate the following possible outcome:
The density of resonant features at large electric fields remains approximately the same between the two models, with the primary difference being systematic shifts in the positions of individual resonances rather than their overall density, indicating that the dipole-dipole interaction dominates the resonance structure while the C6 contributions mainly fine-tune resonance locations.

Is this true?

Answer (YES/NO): NO